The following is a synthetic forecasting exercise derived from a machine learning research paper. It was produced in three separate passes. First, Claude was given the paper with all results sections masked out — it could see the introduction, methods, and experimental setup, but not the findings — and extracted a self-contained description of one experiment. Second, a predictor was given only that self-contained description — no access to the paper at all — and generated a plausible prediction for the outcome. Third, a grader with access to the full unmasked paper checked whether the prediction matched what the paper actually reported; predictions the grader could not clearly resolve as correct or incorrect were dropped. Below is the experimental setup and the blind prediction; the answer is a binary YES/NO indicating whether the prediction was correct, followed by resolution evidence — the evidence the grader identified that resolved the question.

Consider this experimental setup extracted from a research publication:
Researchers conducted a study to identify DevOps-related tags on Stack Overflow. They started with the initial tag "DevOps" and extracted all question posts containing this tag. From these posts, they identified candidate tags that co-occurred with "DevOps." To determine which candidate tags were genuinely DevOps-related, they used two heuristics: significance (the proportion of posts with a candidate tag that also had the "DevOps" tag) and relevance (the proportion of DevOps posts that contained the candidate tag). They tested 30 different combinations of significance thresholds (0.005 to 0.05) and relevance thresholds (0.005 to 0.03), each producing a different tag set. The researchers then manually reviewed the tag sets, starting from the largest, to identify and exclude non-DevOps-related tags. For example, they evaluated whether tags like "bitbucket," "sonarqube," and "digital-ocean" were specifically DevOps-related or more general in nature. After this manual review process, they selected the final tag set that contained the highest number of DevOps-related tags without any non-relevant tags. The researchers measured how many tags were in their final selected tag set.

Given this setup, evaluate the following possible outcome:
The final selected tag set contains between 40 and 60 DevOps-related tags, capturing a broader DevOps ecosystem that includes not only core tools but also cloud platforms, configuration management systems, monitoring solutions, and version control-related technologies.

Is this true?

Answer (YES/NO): NO